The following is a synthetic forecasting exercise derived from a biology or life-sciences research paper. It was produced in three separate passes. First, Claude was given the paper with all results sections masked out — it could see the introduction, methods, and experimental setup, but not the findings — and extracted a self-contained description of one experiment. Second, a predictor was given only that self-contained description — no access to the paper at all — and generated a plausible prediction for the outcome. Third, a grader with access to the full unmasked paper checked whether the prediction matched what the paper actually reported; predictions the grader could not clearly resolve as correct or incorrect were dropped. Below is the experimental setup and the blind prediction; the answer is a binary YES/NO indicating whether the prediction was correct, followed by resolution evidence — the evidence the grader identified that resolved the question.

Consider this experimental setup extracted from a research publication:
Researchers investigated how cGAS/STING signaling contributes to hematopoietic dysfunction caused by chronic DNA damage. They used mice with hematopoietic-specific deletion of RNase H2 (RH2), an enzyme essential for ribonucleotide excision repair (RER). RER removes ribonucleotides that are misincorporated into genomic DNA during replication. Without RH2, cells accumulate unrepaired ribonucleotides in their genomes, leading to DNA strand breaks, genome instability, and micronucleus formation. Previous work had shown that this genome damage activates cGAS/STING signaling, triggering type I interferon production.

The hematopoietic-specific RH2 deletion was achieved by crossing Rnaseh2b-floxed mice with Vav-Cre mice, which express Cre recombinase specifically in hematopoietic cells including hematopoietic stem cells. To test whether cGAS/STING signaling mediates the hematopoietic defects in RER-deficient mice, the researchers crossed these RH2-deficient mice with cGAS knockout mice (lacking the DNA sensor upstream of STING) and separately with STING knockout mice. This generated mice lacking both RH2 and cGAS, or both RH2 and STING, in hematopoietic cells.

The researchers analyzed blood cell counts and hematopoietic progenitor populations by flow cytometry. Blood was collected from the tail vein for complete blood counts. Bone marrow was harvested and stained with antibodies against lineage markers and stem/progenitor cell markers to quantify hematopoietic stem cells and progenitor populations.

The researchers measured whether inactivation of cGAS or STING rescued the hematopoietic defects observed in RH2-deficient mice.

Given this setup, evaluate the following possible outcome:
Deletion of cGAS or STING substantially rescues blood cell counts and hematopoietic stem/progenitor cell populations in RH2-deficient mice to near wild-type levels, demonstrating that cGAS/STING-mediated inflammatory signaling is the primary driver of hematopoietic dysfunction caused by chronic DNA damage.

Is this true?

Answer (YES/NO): NO